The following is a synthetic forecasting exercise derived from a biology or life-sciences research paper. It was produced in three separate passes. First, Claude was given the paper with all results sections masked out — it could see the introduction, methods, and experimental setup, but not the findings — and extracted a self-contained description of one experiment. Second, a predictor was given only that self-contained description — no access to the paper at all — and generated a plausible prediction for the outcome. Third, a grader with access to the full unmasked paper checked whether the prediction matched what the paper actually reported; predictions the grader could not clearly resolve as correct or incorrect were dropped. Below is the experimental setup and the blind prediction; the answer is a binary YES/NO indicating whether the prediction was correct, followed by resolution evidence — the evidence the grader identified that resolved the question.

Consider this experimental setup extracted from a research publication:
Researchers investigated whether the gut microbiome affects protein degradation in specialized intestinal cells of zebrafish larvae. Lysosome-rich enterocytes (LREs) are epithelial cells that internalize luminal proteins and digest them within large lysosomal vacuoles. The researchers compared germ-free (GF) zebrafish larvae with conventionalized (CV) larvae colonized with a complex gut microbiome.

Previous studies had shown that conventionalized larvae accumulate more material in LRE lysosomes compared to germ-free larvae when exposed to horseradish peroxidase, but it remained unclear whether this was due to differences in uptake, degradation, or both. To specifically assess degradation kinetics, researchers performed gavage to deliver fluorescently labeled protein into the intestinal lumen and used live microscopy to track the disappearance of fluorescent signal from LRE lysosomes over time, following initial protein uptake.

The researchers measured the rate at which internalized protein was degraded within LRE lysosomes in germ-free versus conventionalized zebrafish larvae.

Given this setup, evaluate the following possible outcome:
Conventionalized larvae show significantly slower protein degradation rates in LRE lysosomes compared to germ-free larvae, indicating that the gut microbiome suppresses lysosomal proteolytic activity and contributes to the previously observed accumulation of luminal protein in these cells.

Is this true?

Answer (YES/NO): YES